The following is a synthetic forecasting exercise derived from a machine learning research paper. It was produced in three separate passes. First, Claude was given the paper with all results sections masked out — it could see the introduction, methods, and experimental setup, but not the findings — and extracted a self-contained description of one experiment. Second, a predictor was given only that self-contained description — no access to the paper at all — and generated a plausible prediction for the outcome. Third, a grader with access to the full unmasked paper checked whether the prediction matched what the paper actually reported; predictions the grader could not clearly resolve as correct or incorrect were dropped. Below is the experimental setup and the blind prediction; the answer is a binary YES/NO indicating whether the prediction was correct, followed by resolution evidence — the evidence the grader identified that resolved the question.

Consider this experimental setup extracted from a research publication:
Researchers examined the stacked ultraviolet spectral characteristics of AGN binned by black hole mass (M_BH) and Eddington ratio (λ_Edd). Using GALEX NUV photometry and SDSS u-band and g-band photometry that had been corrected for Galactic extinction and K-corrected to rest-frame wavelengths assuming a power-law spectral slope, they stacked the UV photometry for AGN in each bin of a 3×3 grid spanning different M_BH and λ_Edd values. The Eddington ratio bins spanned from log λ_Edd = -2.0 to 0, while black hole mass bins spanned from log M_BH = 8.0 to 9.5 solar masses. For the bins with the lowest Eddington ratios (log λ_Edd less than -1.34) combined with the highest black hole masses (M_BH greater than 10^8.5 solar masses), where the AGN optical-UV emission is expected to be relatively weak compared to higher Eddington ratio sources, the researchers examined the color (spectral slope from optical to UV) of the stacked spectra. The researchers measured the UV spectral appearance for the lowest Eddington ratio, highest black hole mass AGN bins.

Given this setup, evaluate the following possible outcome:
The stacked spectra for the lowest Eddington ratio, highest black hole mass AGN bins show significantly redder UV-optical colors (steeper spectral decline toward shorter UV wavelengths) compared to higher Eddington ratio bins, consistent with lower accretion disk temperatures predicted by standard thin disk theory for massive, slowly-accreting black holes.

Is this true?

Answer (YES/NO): NO